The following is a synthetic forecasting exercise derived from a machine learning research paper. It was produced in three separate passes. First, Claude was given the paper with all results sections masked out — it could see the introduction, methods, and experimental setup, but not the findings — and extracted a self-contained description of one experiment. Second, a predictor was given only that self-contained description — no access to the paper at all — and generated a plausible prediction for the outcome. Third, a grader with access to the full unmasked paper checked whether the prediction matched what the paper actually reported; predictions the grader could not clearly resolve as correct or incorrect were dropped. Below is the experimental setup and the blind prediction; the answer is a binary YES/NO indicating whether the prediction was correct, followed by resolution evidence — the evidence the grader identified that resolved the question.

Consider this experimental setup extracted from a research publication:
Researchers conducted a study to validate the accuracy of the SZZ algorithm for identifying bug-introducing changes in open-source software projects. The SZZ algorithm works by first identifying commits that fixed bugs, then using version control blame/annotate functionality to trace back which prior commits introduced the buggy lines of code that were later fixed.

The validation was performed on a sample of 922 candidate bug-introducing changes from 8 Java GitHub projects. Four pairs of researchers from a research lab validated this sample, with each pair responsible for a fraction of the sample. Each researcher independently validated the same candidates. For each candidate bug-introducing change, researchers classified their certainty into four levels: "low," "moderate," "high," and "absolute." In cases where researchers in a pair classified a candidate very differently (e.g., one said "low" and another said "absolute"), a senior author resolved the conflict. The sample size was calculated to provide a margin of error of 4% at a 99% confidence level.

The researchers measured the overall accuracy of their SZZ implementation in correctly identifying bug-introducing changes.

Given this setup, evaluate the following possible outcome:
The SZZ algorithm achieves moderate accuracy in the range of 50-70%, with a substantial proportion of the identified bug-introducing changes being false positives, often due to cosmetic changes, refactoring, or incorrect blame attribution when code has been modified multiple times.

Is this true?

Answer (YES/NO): YES